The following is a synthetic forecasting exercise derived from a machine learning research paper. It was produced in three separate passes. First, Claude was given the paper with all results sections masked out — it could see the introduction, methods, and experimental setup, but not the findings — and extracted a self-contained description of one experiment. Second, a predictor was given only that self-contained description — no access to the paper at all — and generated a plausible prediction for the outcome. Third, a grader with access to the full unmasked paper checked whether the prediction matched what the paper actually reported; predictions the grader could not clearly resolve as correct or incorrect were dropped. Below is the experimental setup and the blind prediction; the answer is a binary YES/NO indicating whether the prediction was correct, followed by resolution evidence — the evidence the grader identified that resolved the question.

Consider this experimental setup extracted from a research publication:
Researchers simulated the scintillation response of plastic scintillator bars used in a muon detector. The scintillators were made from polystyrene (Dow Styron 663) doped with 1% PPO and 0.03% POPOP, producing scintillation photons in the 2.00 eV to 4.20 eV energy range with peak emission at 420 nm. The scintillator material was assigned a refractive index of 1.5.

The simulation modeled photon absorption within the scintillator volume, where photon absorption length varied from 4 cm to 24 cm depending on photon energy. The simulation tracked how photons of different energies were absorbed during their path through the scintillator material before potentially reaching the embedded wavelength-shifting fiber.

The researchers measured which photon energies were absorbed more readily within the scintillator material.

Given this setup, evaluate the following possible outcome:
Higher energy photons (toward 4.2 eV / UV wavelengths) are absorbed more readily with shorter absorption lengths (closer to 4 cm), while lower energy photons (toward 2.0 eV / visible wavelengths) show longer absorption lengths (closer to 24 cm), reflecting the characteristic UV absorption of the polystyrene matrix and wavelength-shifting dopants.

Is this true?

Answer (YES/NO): NO